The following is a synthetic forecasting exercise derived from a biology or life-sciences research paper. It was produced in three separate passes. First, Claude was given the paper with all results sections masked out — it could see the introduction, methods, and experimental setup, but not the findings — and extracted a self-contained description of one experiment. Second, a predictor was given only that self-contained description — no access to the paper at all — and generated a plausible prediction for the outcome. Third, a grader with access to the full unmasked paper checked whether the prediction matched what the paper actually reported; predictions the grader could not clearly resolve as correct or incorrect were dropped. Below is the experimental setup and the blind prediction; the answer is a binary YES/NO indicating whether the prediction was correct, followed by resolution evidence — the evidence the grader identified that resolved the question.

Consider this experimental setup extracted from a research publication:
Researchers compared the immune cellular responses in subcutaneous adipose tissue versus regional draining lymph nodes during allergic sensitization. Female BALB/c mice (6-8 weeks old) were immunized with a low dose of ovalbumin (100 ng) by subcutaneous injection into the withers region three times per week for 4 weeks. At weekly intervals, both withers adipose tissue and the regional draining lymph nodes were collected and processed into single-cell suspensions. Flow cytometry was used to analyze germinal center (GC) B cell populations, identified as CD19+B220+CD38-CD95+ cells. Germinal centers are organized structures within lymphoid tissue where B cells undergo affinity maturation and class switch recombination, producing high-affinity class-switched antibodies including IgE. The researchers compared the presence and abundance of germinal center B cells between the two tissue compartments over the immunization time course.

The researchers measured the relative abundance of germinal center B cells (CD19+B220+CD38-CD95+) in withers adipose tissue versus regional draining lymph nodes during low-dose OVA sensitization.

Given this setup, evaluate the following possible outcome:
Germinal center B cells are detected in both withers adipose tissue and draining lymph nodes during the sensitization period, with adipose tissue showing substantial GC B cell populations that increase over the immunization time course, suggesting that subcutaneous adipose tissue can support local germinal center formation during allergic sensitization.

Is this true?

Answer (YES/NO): NO